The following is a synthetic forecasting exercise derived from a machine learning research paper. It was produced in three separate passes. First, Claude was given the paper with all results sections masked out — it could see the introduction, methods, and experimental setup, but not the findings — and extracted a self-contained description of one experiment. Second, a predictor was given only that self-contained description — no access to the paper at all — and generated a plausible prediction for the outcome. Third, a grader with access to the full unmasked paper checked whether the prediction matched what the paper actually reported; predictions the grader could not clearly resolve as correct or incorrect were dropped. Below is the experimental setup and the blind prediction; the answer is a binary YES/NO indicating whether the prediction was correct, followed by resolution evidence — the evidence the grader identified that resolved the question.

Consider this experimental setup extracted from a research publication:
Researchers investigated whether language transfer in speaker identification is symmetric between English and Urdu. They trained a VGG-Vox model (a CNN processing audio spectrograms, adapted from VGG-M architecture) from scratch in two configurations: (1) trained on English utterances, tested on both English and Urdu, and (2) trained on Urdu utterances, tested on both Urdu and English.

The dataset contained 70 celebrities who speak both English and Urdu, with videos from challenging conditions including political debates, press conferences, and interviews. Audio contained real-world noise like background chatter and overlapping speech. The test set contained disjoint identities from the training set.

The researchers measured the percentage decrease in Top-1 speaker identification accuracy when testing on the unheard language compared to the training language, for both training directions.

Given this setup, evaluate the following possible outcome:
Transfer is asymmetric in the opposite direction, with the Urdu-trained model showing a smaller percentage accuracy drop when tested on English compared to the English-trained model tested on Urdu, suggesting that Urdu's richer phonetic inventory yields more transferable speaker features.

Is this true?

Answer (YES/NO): YES